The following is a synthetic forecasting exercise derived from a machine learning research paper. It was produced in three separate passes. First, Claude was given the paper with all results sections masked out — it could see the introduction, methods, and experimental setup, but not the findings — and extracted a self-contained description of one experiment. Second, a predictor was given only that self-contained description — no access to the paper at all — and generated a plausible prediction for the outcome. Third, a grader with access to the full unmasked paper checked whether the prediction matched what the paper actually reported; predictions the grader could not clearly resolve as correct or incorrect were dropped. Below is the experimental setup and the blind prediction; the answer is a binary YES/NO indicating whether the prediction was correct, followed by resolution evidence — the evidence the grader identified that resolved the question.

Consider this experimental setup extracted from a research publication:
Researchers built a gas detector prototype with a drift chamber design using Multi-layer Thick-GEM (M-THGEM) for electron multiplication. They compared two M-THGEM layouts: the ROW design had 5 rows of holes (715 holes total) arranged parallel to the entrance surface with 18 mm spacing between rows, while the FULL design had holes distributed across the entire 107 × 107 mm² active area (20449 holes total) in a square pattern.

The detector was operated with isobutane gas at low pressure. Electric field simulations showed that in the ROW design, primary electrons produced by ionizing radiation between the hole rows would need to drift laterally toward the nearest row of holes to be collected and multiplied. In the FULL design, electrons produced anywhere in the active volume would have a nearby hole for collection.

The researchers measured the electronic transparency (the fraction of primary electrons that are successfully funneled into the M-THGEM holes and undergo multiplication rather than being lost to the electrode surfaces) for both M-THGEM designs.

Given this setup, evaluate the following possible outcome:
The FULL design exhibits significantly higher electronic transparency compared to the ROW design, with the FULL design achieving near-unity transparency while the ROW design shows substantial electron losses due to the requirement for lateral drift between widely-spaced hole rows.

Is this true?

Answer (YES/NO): NO